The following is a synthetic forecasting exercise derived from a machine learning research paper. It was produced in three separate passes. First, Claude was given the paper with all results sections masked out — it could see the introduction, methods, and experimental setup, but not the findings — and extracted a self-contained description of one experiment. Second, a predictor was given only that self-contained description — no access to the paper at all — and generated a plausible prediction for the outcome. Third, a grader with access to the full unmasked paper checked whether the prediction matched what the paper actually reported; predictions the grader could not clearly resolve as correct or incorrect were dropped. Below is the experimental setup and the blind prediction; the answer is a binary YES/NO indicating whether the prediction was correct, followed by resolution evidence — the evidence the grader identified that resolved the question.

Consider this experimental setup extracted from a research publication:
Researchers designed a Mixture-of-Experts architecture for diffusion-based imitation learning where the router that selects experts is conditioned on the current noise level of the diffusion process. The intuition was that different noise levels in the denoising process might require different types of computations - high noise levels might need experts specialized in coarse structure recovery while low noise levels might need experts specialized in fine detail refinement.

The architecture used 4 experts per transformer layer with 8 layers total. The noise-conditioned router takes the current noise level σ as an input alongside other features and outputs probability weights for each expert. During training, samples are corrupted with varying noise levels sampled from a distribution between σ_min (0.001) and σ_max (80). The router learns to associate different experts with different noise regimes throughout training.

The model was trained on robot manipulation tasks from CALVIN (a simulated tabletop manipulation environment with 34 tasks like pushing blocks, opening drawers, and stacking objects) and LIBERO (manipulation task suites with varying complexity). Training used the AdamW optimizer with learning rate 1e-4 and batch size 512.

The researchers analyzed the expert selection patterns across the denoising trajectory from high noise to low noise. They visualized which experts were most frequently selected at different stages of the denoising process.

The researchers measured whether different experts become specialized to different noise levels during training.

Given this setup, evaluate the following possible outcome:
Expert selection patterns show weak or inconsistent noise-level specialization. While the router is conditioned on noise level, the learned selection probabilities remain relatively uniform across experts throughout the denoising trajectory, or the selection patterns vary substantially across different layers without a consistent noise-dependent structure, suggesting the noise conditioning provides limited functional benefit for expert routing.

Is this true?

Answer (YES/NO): NO